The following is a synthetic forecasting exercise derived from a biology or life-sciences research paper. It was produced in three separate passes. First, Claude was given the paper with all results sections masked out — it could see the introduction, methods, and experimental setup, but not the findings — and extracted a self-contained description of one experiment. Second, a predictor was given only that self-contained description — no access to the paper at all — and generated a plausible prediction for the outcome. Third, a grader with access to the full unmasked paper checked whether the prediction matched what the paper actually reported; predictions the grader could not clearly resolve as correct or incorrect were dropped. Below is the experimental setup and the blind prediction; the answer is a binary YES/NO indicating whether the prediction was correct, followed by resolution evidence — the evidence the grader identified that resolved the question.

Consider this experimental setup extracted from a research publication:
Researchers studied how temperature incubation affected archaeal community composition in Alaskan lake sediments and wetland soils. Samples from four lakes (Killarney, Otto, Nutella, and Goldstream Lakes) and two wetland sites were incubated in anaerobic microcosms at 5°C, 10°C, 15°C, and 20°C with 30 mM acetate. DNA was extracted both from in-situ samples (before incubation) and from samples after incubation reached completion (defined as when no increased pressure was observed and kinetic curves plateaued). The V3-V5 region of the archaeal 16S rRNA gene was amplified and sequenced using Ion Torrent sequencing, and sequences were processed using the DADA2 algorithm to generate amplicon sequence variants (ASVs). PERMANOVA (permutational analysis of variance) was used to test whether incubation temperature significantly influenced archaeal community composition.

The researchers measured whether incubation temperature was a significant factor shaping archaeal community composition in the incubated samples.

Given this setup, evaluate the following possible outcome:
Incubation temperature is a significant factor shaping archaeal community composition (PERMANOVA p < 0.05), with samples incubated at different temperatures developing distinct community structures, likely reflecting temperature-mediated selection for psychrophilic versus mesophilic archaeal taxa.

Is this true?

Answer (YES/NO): NO